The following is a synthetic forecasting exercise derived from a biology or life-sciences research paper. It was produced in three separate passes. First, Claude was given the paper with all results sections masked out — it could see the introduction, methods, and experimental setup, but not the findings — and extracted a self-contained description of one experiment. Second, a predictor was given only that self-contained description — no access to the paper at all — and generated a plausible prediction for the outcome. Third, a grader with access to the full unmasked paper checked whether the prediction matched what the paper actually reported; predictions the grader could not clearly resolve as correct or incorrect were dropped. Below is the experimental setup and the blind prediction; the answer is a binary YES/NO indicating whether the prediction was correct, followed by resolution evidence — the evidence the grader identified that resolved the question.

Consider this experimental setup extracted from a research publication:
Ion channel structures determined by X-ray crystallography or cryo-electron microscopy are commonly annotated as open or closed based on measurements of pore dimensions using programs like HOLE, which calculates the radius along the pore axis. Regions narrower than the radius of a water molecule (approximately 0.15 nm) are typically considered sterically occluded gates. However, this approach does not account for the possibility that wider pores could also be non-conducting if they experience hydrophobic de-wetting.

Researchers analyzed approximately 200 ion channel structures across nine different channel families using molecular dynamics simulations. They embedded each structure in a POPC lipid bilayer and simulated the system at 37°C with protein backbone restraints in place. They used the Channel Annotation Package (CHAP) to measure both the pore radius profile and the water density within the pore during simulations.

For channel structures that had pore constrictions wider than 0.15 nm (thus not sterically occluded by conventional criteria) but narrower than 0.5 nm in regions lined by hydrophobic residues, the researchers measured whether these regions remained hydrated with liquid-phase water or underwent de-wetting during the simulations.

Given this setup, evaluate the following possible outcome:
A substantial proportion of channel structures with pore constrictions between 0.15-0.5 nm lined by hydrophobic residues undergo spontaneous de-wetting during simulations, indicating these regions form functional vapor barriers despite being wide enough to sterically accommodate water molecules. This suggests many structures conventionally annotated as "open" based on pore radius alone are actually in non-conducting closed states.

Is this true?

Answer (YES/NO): YES